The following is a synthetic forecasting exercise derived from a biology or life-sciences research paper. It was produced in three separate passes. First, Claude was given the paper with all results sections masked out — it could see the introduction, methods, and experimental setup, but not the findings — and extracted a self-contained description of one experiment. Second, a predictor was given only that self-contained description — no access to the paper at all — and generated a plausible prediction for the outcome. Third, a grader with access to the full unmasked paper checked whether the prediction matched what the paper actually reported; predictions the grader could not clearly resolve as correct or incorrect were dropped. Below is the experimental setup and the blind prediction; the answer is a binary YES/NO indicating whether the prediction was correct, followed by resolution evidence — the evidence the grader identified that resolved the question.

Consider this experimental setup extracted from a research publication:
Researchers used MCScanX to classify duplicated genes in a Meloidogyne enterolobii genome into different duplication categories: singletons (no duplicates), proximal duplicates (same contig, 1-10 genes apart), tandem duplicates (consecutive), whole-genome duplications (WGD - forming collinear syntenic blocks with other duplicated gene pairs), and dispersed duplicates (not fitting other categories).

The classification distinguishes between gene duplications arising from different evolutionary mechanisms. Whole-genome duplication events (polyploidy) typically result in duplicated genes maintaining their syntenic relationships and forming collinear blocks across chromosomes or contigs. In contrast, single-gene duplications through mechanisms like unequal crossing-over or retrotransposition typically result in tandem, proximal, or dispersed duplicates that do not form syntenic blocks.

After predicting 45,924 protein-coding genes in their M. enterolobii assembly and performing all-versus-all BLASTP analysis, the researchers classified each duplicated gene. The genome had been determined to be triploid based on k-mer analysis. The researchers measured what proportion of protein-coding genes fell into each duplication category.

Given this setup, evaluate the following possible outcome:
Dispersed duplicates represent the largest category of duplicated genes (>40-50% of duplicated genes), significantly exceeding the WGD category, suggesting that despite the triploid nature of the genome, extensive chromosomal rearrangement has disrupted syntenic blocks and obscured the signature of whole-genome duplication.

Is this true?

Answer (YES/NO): NO